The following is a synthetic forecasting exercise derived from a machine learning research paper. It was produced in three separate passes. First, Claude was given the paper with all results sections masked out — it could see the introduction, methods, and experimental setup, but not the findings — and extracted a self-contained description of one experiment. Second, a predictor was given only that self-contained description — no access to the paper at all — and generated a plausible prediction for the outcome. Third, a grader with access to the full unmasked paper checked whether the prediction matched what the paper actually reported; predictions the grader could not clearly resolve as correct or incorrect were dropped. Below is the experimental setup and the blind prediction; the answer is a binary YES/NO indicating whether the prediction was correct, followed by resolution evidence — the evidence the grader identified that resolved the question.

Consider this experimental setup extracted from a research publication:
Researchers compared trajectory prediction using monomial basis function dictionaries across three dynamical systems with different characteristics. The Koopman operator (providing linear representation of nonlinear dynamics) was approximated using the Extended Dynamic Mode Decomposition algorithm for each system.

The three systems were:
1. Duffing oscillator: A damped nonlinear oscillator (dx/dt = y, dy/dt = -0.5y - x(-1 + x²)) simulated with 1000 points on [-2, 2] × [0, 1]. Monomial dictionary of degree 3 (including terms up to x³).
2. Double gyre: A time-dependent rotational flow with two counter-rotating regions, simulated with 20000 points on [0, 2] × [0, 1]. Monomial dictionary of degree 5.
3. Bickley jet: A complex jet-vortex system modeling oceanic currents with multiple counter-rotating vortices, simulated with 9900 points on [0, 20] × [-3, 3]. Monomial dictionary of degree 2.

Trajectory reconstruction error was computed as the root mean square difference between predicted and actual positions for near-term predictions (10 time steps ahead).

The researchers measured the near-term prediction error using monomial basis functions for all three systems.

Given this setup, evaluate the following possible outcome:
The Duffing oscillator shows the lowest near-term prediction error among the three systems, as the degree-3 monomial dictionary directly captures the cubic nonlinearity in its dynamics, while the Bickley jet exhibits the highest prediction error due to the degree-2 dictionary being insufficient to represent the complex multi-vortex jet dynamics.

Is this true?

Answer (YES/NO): NO